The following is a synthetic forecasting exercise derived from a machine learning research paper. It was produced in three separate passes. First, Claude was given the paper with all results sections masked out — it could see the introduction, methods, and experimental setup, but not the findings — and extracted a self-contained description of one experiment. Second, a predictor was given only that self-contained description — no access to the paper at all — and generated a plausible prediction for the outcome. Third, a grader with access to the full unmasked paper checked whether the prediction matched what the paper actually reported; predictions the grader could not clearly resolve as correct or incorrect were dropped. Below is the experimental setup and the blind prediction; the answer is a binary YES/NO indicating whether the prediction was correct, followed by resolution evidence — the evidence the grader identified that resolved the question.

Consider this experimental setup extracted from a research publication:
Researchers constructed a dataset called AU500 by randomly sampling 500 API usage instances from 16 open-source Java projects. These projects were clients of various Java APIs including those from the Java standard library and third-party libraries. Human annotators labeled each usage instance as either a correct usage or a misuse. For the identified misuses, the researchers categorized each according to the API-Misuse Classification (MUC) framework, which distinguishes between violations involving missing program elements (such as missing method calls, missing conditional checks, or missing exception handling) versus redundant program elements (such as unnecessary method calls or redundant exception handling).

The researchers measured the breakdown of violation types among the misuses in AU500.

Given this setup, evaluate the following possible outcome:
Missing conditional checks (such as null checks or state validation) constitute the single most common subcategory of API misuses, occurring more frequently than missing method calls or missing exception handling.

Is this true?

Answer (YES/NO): YES